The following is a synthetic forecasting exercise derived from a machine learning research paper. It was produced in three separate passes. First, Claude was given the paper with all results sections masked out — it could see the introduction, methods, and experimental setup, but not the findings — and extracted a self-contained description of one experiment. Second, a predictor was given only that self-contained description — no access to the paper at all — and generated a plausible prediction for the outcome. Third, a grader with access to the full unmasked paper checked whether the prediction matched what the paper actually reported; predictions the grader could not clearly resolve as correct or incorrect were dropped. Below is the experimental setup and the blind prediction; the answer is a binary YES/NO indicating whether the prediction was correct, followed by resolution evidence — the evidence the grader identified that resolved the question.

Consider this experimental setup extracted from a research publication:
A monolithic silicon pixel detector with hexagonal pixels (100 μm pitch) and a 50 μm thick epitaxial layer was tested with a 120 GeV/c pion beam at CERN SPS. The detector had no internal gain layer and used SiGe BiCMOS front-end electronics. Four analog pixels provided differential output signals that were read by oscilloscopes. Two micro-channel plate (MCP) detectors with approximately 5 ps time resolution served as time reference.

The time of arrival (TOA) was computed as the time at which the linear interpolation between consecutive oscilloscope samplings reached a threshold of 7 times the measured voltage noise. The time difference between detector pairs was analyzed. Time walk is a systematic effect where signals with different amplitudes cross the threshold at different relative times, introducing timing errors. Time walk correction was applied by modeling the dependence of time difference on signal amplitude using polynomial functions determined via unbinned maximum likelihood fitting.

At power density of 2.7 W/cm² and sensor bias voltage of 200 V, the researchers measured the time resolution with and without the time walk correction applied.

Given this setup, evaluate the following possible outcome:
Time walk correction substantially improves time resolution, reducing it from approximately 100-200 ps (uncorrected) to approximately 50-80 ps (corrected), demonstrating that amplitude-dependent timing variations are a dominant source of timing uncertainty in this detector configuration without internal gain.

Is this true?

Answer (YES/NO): NO